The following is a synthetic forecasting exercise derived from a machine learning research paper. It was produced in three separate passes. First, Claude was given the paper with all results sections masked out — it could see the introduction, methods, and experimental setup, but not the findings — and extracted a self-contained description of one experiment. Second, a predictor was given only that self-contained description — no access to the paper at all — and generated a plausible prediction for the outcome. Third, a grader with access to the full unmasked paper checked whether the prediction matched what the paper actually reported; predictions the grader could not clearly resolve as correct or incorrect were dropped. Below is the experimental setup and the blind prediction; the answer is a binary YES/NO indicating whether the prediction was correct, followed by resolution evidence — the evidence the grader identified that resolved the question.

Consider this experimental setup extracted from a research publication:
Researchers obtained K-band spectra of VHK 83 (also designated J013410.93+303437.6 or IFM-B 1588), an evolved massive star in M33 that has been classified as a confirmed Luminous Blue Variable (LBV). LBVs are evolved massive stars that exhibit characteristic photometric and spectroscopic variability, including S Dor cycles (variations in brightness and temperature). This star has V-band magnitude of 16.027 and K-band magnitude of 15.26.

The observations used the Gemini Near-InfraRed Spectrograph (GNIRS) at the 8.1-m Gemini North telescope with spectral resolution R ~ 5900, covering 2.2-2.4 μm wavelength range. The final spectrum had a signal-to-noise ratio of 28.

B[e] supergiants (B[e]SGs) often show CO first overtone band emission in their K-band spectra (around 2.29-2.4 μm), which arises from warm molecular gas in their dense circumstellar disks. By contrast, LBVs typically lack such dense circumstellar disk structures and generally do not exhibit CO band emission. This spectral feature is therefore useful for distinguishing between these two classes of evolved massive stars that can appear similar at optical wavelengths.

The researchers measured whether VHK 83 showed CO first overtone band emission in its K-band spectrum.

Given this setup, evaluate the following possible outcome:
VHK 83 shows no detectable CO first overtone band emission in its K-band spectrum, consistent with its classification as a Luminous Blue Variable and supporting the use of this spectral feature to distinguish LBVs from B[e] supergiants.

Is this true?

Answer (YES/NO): YES